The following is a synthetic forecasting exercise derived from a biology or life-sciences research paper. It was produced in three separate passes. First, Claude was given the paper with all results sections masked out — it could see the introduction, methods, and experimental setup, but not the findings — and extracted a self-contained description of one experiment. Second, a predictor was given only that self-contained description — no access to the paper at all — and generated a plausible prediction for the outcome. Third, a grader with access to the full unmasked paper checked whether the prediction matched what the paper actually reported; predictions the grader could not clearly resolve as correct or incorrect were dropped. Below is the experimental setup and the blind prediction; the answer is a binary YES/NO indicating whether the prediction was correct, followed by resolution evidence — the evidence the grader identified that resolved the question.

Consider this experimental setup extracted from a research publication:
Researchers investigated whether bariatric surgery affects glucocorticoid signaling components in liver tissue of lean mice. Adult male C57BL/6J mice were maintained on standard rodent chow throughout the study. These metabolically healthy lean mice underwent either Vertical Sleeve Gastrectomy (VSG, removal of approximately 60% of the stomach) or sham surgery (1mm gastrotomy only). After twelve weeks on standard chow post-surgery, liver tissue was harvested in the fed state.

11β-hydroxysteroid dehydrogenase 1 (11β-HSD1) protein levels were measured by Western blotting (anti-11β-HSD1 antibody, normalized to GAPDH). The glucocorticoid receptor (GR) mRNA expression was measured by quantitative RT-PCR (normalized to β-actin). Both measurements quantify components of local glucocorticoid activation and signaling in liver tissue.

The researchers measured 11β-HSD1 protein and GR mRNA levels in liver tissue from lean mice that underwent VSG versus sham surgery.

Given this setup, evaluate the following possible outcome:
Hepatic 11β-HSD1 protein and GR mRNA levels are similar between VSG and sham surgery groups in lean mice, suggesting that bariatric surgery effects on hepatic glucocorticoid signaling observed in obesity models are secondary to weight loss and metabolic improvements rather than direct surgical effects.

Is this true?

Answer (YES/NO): NO